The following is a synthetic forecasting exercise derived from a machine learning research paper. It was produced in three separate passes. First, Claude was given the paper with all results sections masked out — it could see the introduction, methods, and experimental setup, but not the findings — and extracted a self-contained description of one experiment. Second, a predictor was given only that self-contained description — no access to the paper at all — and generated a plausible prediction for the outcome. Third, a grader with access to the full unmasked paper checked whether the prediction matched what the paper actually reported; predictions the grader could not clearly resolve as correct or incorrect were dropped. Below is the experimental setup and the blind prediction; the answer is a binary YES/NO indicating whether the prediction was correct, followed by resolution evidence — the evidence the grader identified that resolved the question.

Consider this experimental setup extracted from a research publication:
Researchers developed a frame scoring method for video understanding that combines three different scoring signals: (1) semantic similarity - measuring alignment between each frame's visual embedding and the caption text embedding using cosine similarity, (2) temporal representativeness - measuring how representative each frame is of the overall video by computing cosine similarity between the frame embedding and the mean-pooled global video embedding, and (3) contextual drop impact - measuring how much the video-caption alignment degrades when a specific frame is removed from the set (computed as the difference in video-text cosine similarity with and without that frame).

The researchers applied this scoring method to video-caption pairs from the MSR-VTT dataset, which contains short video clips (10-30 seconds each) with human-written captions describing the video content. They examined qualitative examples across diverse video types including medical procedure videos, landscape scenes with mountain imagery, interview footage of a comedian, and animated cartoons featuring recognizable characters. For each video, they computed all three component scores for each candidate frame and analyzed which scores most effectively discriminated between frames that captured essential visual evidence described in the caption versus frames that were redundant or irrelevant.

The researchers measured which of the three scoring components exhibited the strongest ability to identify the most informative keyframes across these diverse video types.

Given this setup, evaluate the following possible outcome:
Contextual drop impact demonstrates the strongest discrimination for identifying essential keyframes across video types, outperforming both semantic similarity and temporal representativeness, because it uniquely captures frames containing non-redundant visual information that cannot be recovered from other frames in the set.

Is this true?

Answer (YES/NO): NO